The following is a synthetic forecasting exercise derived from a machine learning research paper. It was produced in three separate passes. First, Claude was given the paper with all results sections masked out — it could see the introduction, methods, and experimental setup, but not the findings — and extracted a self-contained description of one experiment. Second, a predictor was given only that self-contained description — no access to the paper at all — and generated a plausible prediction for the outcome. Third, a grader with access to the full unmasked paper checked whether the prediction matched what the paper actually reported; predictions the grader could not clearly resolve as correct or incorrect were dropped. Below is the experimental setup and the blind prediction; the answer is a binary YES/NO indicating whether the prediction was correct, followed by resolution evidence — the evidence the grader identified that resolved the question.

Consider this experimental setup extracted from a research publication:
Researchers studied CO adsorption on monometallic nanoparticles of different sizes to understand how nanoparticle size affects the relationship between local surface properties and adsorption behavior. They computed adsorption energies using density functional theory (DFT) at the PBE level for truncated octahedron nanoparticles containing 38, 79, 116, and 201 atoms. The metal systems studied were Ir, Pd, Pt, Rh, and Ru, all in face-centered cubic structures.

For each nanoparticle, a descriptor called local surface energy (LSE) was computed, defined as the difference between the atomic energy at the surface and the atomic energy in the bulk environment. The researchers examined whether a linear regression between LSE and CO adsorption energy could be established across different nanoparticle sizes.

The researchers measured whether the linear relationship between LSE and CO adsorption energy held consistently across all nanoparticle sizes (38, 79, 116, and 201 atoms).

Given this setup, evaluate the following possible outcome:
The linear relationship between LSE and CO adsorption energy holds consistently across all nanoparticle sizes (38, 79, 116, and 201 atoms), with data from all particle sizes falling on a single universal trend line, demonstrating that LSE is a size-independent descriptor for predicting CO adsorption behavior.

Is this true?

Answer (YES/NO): NO